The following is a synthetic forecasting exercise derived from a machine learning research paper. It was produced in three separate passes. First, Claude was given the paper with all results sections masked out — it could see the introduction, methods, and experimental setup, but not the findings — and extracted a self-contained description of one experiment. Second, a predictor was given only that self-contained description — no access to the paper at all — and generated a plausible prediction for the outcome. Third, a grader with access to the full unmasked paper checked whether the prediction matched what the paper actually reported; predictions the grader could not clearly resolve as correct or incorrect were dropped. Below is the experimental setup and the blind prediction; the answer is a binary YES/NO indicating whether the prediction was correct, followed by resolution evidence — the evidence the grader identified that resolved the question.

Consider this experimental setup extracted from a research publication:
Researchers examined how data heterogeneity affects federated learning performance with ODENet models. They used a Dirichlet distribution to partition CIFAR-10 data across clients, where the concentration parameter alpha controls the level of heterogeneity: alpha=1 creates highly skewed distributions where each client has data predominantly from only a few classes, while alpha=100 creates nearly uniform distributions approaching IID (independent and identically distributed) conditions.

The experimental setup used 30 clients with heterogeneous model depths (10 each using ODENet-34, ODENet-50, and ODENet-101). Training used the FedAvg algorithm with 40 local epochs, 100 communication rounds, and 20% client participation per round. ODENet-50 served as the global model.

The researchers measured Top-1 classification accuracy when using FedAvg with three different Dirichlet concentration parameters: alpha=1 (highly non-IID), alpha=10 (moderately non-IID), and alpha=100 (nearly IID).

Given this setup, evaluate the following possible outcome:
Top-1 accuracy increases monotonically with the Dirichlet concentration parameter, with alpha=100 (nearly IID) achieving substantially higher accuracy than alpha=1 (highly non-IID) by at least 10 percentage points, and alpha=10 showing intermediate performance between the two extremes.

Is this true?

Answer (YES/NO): NO